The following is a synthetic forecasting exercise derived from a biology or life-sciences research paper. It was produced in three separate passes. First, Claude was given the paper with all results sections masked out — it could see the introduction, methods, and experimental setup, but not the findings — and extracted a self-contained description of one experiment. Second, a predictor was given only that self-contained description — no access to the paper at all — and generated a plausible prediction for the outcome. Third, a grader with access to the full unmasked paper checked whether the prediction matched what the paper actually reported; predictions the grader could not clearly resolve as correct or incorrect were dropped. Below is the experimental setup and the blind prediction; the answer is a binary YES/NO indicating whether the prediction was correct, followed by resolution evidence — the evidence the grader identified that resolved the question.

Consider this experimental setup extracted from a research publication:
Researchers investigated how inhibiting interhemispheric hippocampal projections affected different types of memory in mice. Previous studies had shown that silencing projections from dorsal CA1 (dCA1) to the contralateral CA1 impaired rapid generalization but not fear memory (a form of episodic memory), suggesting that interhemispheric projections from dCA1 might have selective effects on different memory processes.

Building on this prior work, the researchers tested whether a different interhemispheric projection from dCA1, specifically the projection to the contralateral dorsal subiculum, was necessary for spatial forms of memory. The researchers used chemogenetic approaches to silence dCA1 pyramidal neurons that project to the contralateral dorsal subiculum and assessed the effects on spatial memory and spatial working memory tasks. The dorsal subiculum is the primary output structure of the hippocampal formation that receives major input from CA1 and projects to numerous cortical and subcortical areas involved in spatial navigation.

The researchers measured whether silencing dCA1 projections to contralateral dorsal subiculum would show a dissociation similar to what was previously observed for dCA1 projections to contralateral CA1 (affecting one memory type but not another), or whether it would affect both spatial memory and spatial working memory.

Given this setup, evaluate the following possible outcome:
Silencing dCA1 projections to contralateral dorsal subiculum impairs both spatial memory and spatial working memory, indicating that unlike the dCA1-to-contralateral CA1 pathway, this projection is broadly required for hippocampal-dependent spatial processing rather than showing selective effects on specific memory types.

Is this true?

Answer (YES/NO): YES